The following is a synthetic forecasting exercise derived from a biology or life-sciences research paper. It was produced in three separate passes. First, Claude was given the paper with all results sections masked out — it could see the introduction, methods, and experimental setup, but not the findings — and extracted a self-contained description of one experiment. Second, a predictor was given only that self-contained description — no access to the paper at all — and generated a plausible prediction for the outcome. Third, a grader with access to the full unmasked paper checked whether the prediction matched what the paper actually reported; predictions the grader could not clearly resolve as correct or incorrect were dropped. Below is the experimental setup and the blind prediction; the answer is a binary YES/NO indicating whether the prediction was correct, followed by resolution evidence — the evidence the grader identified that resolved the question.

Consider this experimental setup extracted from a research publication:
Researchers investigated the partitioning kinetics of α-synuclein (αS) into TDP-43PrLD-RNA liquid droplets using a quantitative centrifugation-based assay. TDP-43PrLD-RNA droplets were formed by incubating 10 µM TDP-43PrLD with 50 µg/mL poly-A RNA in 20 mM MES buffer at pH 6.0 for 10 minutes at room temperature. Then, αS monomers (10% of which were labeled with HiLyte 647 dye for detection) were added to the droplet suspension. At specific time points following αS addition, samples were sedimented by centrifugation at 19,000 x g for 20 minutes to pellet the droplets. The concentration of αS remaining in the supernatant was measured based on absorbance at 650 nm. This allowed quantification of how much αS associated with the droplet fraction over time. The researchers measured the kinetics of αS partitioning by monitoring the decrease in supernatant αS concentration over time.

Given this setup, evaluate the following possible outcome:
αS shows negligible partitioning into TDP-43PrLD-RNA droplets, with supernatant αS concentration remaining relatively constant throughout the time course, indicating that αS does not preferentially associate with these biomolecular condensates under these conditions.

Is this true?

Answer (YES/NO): NO